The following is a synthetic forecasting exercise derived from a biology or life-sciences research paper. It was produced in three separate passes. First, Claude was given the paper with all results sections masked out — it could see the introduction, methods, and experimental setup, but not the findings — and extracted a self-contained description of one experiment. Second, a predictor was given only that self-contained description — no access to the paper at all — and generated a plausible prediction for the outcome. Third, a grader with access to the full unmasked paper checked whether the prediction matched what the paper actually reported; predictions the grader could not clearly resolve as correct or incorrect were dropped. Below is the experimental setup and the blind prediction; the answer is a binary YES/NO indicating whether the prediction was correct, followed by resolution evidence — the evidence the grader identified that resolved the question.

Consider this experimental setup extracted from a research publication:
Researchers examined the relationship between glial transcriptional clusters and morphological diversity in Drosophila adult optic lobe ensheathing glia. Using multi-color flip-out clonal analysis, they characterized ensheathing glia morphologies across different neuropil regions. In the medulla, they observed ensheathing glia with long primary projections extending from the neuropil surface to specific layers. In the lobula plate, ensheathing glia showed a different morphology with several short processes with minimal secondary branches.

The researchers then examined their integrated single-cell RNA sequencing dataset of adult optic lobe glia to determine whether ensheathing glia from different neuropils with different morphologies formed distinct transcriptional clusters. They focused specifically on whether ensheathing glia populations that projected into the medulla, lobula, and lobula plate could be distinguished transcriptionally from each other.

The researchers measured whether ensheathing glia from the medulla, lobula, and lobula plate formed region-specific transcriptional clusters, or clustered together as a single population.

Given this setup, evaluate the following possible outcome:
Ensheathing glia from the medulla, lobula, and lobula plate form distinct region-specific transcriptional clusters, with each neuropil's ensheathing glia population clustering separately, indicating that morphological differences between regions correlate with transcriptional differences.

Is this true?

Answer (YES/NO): NO